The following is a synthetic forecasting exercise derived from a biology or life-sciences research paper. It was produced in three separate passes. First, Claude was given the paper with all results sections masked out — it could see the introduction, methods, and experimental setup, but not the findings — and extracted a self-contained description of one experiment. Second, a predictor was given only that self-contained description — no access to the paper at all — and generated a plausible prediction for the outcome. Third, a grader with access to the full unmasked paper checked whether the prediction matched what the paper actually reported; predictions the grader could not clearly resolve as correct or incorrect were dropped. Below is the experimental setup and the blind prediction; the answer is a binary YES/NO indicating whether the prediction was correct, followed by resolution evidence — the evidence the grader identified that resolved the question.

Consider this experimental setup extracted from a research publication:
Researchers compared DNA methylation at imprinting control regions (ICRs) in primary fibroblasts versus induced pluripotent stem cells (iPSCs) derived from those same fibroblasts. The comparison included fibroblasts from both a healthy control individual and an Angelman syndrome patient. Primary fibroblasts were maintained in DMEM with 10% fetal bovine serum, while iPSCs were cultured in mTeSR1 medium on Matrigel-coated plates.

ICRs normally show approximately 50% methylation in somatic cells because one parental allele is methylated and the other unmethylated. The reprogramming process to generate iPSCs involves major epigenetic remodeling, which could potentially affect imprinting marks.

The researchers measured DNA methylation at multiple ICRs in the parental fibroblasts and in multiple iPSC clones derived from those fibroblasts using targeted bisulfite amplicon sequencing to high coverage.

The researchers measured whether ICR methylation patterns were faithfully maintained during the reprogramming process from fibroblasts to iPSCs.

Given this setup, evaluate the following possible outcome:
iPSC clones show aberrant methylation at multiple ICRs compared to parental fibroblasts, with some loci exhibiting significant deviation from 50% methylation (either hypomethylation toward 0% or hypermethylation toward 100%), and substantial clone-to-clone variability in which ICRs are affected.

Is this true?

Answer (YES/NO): YES